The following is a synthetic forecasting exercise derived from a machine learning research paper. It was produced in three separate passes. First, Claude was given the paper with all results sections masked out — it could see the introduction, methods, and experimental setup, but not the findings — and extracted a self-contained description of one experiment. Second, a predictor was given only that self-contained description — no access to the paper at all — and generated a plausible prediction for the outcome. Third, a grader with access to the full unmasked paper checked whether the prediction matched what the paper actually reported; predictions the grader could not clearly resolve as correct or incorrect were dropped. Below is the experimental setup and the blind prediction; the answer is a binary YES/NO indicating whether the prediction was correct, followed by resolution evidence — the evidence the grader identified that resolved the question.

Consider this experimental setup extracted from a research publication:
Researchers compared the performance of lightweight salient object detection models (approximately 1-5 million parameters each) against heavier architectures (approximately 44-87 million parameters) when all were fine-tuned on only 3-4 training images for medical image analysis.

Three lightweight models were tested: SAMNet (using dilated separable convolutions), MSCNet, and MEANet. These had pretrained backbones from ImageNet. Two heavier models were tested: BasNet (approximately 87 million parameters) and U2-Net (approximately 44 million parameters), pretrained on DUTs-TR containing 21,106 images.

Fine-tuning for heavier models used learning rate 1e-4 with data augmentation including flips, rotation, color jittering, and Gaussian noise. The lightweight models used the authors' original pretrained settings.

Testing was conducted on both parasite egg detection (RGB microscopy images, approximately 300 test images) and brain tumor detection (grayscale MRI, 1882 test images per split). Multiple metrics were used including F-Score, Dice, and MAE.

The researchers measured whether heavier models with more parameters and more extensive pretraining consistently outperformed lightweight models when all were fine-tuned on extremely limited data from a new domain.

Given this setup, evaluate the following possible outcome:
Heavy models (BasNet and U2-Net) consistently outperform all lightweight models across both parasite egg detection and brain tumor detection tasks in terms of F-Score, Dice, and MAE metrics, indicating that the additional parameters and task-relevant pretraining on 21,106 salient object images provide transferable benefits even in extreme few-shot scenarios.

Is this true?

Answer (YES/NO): NO